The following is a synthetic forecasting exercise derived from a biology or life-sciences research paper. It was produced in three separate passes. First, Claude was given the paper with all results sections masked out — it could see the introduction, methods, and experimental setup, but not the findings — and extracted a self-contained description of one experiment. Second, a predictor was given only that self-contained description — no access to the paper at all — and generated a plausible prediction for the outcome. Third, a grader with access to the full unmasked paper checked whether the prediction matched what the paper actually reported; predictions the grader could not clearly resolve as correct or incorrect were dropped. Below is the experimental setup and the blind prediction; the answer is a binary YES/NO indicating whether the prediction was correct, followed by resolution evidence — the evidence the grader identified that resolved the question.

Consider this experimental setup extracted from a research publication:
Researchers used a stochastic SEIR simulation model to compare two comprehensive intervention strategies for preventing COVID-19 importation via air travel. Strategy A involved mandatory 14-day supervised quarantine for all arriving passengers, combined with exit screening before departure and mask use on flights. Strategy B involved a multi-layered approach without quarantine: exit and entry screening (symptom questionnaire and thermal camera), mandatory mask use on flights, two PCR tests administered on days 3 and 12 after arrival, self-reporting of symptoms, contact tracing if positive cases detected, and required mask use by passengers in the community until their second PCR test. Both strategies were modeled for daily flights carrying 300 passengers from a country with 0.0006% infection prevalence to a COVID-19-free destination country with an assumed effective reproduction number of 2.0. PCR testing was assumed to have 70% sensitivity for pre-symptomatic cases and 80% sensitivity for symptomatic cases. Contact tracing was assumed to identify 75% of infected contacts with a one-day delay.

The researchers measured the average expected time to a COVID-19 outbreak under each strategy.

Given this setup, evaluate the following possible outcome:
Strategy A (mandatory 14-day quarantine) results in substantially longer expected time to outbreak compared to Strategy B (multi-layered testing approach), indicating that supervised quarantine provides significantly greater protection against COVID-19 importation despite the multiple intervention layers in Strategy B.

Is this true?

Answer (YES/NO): NO